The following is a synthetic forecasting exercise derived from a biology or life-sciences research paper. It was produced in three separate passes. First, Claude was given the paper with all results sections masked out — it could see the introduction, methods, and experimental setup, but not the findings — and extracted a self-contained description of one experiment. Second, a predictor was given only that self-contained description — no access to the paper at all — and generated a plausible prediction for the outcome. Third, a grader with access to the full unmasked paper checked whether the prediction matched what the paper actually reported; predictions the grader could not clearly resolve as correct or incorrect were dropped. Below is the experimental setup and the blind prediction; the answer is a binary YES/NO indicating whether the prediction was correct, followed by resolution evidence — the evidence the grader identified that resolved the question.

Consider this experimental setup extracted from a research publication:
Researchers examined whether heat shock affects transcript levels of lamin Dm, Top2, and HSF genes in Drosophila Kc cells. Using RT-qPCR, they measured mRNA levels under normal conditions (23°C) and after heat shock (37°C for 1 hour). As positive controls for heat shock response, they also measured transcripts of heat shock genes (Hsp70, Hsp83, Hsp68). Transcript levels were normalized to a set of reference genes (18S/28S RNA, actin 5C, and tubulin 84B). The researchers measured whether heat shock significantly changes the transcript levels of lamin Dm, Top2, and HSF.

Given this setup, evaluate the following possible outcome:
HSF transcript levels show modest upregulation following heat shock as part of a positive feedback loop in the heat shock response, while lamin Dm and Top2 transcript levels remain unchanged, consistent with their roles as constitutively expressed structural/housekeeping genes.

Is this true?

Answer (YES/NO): YES